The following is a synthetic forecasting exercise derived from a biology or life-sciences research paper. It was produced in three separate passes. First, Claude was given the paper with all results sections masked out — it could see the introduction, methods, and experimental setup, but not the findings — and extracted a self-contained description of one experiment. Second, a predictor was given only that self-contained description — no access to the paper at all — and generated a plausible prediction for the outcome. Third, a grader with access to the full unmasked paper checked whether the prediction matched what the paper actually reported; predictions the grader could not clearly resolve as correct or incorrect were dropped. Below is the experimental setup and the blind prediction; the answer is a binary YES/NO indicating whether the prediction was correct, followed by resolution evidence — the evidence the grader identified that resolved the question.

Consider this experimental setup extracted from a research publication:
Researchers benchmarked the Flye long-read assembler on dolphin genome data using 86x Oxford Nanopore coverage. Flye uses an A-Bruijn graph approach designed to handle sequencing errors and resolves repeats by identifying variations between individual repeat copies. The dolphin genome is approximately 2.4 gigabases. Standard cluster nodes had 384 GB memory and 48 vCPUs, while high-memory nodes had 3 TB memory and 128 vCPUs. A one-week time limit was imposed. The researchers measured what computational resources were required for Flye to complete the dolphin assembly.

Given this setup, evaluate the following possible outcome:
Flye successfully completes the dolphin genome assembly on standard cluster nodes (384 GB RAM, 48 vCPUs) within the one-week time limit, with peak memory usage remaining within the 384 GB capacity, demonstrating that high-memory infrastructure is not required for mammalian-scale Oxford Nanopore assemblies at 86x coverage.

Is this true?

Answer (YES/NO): NO